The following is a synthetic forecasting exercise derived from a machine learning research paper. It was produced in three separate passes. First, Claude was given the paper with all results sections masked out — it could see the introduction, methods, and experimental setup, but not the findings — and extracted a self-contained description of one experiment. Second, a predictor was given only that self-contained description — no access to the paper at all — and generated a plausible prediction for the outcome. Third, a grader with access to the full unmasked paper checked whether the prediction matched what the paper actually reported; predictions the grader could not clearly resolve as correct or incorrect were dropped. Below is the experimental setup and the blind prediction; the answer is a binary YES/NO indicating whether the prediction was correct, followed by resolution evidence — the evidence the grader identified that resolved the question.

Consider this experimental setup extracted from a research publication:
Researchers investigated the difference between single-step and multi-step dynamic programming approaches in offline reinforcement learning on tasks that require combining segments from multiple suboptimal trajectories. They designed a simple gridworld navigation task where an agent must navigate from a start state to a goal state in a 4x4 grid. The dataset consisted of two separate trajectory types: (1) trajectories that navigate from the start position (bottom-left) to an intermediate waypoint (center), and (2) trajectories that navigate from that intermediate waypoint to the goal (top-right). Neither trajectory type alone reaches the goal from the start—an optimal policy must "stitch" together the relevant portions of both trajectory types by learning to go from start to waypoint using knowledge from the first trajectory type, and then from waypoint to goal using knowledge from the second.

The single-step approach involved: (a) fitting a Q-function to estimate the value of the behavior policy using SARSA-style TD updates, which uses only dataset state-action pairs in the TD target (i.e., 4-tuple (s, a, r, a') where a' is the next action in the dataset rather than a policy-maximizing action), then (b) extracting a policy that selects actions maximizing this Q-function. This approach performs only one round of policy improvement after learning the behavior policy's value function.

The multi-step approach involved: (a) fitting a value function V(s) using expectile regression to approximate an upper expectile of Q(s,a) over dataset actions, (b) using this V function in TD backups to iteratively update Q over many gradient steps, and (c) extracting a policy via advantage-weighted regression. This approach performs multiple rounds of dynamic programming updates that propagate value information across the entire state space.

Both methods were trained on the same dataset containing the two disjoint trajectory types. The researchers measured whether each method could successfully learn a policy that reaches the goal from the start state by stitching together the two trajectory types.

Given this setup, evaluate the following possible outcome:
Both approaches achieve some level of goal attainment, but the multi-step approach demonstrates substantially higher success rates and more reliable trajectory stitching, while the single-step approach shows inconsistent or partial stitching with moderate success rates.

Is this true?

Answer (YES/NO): NO